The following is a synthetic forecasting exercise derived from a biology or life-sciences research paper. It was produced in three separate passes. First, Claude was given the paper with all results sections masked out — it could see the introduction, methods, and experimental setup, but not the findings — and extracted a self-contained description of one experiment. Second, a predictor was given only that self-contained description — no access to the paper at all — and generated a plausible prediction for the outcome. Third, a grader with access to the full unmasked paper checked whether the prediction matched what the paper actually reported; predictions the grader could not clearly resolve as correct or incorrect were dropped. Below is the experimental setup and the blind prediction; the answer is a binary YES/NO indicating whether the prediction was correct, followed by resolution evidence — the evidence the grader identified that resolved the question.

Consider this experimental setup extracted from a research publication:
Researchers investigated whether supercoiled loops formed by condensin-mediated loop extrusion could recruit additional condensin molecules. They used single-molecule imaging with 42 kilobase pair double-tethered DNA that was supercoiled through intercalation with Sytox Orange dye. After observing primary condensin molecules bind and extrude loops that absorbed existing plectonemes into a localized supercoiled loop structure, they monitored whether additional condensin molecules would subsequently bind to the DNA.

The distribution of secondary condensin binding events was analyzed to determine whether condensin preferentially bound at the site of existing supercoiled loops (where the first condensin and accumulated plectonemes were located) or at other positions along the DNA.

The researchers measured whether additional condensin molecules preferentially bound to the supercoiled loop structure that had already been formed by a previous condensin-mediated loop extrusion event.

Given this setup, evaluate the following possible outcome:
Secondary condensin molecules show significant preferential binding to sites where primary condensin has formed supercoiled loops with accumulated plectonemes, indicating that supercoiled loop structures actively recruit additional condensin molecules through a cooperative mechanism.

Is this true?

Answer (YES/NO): YES